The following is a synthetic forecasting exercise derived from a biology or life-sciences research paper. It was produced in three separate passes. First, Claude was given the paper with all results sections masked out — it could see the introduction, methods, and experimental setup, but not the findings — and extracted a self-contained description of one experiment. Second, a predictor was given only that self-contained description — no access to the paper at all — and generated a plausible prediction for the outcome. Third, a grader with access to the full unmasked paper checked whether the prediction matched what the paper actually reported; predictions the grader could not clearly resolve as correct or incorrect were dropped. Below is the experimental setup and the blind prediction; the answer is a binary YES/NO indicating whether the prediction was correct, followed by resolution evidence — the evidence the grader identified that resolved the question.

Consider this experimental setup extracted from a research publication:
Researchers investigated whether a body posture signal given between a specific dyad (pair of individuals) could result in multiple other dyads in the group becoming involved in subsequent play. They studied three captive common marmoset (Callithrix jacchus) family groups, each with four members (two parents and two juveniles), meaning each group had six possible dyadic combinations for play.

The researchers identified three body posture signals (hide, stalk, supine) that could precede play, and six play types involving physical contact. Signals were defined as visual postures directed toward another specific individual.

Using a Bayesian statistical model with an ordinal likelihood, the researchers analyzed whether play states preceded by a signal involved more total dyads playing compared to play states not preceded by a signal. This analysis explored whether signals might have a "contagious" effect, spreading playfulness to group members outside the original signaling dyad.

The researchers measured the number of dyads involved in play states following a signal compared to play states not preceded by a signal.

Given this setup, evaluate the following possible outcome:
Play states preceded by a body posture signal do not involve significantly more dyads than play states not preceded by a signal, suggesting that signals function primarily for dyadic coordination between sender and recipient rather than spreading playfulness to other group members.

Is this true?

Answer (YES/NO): YES